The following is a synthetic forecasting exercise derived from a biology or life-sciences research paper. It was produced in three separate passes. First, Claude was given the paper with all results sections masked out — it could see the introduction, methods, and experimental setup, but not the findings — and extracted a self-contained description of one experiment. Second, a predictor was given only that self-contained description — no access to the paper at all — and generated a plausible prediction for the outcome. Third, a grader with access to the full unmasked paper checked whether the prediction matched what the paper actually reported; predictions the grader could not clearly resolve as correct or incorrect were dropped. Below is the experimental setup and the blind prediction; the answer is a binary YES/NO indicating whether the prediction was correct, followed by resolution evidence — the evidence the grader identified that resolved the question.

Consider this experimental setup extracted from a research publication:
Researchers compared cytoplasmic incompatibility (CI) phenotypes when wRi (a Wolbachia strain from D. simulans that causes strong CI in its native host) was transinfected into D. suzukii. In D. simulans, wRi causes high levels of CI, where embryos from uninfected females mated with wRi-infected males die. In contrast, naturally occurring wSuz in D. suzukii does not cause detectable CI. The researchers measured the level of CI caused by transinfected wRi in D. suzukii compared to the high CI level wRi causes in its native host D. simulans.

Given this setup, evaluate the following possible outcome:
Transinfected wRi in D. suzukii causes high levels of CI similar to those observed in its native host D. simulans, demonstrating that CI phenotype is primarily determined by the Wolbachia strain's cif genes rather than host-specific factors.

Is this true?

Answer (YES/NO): NO